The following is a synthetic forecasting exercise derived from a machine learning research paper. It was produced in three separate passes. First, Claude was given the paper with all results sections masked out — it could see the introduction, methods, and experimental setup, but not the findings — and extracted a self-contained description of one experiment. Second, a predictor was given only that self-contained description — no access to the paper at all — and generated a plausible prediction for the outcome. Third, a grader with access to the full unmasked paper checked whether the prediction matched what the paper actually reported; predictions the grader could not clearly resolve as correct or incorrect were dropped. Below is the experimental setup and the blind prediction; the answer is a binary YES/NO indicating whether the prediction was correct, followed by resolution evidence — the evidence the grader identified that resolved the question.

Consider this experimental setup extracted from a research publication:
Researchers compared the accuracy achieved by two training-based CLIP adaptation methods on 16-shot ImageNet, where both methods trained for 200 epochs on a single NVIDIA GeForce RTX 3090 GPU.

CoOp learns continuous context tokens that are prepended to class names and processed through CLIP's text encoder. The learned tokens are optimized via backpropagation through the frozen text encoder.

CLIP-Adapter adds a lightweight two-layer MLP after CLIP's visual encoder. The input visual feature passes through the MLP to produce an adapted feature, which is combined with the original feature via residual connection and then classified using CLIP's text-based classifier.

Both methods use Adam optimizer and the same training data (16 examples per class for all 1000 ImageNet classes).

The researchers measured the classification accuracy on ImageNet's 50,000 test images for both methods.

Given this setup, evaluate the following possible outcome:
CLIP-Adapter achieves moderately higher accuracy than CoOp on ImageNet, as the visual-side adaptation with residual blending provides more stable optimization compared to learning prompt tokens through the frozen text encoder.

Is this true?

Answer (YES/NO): YES